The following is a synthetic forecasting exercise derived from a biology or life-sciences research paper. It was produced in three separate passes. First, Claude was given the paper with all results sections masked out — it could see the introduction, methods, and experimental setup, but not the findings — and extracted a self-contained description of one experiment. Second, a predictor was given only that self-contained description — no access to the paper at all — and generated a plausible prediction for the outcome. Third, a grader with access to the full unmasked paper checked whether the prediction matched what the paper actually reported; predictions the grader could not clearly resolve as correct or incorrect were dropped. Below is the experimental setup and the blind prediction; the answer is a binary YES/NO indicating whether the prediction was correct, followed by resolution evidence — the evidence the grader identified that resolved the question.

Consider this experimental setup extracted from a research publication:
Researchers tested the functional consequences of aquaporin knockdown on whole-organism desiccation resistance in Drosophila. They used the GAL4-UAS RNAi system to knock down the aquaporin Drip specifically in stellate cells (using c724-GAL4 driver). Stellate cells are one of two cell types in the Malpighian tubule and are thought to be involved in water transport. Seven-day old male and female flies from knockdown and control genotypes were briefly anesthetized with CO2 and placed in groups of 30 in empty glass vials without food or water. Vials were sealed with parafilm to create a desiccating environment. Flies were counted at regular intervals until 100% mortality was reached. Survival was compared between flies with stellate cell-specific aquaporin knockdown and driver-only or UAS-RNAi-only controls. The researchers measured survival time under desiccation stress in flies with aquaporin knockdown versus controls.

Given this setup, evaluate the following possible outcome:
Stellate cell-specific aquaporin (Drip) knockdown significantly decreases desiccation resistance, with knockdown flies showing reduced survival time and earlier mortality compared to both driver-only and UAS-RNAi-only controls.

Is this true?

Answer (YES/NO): NO